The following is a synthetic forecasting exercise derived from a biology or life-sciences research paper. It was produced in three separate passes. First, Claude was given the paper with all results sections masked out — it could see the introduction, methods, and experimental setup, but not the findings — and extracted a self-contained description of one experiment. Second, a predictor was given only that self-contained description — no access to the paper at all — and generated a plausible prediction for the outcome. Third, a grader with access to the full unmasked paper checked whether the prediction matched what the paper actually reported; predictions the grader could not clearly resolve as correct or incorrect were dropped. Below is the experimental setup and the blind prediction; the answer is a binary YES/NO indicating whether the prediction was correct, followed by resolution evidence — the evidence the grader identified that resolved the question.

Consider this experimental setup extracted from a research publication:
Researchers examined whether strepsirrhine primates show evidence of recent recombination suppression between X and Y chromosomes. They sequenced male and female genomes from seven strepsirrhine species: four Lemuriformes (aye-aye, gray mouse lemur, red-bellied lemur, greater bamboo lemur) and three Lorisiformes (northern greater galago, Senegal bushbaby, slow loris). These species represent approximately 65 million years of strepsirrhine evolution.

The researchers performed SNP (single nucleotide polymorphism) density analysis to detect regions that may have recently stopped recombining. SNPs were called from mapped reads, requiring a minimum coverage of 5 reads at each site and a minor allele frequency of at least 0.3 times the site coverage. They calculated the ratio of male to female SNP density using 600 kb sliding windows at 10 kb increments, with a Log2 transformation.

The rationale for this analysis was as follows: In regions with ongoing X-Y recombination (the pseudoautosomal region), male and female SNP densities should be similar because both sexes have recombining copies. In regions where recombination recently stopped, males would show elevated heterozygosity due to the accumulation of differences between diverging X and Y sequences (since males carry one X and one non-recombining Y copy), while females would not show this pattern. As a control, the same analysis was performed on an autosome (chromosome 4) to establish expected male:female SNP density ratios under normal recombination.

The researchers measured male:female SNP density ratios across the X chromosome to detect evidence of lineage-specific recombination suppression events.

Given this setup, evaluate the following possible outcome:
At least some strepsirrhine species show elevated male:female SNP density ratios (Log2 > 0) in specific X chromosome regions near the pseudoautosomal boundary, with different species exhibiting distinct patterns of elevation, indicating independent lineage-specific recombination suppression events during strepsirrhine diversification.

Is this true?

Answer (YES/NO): NO